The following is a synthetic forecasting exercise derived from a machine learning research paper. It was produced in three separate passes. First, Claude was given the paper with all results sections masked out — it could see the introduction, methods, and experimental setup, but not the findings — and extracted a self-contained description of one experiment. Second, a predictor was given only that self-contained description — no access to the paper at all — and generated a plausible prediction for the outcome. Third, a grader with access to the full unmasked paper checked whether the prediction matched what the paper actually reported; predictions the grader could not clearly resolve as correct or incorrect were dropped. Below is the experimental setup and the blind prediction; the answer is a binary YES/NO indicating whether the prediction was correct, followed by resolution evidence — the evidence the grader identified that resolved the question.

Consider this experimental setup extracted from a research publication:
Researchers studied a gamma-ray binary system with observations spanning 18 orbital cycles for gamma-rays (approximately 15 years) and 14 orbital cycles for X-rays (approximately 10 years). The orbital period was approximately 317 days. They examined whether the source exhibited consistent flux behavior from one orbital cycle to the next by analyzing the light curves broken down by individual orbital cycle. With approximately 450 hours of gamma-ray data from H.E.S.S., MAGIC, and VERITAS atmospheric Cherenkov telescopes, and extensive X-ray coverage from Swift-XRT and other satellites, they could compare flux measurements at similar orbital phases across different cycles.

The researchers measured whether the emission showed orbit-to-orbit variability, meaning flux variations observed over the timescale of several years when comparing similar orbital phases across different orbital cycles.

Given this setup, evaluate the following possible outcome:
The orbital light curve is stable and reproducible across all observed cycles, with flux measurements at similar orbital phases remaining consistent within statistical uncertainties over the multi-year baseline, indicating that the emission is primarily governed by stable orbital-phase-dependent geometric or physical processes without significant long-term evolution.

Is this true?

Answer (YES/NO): NO